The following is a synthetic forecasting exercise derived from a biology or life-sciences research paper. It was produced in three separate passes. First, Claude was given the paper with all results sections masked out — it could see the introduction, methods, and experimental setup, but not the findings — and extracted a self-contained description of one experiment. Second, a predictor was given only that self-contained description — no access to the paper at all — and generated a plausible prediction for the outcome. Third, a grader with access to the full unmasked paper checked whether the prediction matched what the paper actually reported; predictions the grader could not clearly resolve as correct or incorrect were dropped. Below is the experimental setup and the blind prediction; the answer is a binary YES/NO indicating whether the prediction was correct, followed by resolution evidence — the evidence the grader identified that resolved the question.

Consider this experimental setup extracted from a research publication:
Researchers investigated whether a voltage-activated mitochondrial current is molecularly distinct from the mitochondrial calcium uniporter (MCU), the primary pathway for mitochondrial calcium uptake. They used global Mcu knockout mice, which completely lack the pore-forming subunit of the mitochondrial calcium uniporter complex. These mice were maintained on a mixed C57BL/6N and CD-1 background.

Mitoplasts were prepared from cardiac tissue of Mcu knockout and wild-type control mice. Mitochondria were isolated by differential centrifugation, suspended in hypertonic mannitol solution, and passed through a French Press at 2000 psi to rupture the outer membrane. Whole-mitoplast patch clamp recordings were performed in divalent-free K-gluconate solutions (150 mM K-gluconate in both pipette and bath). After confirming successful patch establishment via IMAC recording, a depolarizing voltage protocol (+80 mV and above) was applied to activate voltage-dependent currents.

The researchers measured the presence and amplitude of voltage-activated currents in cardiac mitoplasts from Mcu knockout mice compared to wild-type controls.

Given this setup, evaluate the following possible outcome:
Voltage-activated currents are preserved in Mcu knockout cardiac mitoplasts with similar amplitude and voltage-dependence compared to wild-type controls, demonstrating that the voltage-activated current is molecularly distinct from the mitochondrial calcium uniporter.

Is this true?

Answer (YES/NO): NO